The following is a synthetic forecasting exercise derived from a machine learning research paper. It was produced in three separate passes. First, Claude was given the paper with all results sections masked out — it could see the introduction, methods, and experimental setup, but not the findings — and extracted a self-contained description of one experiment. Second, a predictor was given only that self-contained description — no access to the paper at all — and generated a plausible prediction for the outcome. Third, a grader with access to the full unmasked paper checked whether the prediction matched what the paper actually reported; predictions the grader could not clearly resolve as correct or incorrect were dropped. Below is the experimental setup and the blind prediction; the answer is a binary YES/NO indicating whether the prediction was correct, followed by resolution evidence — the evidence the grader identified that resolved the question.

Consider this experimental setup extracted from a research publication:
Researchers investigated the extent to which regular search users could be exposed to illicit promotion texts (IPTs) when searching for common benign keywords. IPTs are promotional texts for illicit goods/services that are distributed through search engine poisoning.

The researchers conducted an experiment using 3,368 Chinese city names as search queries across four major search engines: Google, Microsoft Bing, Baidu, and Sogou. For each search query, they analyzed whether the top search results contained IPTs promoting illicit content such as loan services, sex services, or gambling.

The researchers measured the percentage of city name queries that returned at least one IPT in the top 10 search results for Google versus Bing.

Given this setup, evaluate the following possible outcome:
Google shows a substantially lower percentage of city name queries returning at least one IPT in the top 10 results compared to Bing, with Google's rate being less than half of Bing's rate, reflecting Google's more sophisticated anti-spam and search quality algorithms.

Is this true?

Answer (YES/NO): NO